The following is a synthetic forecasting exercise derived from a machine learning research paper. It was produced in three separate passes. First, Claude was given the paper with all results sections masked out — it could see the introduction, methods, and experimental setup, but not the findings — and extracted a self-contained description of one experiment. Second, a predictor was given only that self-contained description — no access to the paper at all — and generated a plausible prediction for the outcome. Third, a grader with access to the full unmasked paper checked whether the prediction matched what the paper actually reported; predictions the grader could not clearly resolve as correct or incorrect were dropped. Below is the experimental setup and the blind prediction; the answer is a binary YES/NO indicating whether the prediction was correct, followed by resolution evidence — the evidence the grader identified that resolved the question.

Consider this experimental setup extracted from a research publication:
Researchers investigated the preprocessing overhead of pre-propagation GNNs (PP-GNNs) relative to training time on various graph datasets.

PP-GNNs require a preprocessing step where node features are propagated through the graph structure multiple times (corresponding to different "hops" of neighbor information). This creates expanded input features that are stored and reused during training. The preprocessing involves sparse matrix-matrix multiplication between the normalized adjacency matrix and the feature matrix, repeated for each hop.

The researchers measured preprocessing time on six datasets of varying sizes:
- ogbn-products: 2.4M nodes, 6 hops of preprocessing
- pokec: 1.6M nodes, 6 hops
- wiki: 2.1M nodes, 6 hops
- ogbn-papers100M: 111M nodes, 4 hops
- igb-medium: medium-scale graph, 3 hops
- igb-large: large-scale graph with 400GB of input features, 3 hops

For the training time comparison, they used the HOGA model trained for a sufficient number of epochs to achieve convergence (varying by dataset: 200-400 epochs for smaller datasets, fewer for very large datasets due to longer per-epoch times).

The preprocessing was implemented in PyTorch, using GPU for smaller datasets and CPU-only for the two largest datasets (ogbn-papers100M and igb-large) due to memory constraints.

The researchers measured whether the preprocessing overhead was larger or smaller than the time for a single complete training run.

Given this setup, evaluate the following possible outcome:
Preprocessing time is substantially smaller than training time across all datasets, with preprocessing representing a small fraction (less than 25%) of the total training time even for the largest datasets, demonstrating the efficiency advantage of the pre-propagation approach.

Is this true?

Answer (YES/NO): NO